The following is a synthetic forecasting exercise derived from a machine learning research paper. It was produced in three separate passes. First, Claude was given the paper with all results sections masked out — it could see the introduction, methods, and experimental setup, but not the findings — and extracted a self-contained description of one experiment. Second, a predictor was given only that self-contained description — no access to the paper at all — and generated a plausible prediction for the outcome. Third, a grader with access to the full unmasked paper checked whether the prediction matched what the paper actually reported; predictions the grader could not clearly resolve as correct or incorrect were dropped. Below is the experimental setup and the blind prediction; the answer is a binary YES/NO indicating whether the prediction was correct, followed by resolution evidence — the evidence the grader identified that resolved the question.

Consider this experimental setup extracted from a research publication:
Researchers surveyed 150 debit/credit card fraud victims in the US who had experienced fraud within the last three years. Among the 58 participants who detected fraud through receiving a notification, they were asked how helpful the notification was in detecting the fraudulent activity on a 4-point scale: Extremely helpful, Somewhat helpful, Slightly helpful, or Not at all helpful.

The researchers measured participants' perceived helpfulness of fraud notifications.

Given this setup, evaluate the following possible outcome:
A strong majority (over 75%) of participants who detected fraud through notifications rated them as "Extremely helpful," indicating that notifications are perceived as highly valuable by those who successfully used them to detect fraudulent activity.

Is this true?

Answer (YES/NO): YES